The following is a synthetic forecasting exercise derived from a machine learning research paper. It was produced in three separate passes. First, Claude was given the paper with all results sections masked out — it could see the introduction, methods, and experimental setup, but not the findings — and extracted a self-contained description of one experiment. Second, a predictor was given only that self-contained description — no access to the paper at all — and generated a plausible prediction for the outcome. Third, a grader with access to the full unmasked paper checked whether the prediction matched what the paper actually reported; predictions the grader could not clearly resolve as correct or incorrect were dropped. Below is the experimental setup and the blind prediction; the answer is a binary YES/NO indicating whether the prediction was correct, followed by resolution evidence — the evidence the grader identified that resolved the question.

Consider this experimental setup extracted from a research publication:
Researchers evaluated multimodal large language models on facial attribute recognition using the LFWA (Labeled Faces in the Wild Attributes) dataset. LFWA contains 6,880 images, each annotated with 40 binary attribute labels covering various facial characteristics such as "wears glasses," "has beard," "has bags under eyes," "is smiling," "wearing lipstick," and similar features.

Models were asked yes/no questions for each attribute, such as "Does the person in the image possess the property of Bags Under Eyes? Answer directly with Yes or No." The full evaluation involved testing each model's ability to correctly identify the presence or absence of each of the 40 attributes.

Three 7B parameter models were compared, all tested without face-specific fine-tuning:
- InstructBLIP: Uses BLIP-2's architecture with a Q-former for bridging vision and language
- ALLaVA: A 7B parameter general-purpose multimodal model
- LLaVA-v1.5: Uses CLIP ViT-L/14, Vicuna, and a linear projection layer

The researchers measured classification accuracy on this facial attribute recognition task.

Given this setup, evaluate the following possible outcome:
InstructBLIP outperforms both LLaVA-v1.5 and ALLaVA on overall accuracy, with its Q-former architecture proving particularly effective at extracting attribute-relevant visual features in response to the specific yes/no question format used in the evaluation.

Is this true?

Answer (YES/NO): NO